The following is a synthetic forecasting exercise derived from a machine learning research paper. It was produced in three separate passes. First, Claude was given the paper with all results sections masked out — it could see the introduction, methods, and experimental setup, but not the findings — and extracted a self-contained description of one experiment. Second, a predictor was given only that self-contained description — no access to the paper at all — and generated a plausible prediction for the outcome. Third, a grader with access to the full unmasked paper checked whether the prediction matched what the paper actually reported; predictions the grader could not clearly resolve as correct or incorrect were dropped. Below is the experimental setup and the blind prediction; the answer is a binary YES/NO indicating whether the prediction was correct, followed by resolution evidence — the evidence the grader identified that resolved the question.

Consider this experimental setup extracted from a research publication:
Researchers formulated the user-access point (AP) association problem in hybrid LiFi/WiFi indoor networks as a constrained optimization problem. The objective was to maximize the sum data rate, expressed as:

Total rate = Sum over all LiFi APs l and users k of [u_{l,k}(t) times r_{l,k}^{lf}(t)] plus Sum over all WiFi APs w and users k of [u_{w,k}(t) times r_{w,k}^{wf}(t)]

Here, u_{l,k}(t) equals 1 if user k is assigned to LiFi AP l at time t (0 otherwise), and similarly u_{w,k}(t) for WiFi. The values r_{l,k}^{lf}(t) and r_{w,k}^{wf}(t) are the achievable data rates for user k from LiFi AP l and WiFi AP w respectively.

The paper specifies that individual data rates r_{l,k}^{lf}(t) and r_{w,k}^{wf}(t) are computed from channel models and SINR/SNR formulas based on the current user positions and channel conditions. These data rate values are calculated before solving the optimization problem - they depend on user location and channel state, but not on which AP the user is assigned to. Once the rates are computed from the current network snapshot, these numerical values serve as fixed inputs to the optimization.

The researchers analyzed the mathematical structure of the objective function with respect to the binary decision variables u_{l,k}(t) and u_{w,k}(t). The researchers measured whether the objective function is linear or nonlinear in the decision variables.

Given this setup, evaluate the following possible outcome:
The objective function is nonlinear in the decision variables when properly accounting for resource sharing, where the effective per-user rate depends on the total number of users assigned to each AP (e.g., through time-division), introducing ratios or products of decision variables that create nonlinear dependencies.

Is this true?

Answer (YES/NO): NO